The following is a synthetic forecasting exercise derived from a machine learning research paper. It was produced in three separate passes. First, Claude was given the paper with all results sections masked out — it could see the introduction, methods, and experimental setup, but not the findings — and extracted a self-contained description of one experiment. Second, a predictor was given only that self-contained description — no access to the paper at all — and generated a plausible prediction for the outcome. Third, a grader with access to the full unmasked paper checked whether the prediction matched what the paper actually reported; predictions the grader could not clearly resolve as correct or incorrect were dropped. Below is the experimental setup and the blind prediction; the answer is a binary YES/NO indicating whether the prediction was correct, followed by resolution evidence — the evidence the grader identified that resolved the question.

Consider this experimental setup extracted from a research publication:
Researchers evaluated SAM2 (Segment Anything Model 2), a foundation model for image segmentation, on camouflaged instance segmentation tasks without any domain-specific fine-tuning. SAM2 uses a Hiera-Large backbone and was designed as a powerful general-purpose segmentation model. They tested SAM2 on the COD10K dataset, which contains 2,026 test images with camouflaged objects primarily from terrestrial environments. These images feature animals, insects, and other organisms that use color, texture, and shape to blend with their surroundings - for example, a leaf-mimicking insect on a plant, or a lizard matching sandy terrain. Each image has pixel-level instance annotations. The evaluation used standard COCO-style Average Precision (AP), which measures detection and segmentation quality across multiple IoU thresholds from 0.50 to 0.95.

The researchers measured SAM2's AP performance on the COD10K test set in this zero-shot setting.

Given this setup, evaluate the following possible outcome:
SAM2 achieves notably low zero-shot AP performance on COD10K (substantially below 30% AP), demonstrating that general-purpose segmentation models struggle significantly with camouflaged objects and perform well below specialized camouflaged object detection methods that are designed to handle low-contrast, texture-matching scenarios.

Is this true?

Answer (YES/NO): YES